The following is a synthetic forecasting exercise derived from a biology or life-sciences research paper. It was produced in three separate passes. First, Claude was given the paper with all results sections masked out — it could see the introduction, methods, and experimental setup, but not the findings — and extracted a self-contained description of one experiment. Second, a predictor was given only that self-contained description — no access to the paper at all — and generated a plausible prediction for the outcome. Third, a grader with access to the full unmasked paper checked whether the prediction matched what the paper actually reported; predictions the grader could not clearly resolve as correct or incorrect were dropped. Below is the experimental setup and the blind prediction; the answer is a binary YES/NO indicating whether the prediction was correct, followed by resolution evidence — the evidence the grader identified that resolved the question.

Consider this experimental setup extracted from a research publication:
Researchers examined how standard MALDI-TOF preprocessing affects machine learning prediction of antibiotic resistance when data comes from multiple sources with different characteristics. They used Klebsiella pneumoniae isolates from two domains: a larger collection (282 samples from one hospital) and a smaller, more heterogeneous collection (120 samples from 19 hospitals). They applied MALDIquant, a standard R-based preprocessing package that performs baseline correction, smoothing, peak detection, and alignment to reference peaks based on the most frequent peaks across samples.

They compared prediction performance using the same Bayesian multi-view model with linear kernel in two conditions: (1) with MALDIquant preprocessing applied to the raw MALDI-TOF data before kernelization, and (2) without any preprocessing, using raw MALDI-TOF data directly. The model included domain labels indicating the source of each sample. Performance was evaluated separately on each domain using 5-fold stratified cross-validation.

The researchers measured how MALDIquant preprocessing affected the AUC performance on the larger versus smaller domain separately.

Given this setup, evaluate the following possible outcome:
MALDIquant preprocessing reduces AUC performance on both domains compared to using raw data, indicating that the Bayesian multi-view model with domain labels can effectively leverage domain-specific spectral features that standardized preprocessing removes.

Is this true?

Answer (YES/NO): NO